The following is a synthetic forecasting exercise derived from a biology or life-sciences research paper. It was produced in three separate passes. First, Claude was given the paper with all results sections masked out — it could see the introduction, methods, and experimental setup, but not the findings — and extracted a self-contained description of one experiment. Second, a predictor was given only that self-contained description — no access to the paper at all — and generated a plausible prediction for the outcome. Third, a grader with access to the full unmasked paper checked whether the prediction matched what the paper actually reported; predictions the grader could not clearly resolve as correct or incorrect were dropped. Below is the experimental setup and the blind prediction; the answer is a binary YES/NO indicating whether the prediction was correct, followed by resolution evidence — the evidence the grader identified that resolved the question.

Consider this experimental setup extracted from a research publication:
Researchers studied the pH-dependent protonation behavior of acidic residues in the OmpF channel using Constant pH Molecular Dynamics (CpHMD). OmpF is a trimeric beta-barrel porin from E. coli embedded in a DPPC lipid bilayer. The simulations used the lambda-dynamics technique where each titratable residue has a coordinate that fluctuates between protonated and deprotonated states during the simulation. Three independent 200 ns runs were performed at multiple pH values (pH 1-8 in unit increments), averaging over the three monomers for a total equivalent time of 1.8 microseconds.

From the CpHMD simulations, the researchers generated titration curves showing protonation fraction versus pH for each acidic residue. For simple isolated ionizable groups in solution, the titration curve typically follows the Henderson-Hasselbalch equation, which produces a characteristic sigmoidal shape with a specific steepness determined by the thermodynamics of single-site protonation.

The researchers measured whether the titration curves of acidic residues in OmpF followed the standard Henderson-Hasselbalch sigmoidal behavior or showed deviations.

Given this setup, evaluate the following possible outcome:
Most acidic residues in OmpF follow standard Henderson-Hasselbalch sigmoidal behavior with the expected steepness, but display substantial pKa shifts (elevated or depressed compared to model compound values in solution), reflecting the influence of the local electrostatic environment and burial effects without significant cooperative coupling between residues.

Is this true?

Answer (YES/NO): YES